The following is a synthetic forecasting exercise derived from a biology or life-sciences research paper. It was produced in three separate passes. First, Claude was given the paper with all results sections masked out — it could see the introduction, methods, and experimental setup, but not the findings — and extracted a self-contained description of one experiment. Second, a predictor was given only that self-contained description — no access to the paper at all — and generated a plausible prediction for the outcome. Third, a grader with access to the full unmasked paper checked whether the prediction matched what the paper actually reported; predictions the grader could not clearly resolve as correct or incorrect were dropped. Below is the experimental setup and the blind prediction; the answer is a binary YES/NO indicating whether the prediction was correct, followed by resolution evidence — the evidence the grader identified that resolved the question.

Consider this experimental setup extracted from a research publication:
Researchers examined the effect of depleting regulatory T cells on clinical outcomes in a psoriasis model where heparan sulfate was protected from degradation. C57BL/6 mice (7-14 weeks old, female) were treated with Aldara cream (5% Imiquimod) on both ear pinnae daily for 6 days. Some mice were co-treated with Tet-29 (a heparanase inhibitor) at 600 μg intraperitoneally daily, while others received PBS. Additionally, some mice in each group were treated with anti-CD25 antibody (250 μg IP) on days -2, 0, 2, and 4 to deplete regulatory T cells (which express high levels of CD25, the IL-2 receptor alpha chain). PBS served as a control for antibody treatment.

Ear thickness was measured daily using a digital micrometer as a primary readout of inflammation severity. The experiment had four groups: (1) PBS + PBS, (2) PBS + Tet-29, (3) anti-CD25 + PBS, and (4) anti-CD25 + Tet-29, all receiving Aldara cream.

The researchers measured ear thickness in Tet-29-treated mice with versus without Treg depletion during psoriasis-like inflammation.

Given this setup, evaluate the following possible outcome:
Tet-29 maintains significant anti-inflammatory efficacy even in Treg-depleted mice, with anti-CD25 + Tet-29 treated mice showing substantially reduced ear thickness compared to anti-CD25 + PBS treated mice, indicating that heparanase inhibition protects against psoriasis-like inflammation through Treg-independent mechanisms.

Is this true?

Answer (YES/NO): NO